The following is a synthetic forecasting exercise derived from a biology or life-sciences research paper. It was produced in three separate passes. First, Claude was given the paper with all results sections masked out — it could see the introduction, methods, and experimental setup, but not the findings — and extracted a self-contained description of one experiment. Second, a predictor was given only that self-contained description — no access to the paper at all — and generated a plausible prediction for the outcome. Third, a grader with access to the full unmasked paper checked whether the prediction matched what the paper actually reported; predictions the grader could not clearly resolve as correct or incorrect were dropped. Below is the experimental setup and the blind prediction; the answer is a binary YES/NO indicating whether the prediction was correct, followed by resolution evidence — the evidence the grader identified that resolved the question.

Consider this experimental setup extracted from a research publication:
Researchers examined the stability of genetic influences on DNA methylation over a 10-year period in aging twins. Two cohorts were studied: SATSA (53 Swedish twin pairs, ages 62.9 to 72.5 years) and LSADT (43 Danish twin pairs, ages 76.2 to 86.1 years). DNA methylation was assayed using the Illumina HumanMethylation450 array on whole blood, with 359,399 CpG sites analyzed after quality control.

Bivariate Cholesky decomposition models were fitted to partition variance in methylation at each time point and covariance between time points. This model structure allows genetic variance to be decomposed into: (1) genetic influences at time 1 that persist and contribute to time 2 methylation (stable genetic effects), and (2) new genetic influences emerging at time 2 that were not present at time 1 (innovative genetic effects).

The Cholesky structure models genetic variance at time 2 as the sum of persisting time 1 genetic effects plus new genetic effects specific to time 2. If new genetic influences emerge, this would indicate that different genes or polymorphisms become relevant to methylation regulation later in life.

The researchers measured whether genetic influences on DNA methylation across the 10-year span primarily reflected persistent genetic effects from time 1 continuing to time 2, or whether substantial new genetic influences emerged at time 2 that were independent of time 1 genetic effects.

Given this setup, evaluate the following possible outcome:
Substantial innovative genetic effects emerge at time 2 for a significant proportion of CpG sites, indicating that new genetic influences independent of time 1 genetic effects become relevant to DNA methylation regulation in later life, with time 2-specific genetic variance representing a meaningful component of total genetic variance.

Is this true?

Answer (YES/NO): NO